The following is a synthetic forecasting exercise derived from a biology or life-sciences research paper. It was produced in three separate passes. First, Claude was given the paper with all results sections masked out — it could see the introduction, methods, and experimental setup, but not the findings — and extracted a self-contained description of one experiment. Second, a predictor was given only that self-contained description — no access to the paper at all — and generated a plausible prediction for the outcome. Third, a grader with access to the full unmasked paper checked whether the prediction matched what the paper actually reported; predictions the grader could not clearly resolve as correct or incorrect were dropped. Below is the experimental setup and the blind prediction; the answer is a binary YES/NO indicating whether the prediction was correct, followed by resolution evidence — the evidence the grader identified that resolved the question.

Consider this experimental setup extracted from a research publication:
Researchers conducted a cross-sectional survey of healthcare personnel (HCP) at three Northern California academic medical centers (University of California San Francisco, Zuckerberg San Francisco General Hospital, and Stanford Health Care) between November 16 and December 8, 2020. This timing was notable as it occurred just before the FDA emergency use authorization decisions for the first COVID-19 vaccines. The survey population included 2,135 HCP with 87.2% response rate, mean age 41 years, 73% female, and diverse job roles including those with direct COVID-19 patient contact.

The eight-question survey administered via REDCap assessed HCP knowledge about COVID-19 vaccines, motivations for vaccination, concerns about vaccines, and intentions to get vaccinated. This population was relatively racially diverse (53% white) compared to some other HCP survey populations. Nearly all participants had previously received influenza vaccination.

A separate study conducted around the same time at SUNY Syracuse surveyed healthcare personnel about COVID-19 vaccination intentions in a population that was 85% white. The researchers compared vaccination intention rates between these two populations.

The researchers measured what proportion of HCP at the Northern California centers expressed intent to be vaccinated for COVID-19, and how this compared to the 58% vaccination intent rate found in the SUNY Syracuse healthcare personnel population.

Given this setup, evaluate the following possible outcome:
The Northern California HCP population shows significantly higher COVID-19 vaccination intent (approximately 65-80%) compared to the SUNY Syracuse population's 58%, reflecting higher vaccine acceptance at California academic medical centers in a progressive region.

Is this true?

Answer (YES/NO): YES